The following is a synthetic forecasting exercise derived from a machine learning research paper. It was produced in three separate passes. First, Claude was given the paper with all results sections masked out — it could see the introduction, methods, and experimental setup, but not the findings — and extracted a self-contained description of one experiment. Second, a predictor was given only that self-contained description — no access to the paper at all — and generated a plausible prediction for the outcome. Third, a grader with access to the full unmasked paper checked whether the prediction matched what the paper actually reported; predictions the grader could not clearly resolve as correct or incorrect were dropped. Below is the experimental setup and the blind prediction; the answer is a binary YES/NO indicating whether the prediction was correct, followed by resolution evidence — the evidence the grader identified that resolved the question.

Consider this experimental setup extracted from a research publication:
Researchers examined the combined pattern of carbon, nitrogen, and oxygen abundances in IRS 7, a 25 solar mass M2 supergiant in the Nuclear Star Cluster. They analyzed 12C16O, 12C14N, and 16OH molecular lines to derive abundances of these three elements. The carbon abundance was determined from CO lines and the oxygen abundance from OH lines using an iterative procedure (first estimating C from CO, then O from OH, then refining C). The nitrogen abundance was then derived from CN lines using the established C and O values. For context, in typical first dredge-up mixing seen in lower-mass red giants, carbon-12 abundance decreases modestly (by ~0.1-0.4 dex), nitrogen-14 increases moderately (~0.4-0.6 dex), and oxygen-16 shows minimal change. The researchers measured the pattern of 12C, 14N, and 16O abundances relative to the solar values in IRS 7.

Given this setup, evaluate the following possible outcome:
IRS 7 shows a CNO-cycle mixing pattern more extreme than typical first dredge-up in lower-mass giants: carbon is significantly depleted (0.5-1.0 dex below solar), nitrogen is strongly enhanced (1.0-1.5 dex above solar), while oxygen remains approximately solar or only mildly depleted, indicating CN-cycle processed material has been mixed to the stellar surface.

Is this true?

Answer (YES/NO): NO